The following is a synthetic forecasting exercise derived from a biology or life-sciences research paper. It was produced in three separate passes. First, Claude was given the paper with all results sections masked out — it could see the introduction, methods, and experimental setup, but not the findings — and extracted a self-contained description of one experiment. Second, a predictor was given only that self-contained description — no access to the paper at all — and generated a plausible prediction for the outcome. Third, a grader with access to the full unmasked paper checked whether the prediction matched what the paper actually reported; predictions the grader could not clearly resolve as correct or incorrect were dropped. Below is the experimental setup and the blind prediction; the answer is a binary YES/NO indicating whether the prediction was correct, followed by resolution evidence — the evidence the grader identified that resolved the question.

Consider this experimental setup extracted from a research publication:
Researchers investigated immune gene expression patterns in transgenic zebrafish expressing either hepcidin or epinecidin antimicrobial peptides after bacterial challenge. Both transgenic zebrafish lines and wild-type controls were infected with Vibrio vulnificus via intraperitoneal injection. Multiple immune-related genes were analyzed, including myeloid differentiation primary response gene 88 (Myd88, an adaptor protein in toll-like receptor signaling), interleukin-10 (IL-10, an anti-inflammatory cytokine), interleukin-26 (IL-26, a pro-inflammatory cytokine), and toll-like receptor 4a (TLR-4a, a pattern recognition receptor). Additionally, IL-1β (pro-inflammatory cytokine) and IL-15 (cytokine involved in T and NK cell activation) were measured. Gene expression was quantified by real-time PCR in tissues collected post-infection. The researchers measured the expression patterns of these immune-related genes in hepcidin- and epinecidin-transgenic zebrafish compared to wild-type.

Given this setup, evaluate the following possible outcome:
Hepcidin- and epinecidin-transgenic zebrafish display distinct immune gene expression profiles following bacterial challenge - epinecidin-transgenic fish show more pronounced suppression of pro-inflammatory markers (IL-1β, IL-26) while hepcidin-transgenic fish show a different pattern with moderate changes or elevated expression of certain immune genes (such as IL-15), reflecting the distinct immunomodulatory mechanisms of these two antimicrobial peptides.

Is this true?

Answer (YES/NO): NO